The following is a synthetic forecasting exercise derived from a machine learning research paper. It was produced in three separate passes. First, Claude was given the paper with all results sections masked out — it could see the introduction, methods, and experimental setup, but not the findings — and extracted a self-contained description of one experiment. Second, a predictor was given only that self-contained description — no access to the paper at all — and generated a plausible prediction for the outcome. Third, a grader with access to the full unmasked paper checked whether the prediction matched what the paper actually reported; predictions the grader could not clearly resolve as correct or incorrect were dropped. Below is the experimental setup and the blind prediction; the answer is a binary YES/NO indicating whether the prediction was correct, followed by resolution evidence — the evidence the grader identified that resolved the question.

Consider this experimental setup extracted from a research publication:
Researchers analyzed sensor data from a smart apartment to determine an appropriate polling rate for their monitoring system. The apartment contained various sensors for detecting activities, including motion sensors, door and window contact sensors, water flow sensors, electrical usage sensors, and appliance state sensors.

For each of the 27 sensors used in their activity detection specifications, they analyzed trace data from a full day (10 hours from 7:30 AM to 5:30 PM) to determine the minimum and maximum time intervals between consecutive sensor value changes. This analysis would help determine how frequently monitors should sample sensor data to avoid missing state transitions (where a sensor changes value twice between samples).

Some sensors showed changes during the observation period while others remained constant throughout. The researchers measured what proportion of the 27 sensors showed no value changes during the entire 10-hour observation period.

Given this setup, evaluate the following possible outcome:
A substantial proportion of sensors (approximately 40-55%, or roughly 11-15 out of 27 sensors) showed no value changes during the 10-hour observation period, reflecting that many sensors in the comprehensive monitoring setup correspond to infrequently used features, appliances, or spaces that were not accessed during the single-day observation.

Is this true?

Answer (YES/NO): NO